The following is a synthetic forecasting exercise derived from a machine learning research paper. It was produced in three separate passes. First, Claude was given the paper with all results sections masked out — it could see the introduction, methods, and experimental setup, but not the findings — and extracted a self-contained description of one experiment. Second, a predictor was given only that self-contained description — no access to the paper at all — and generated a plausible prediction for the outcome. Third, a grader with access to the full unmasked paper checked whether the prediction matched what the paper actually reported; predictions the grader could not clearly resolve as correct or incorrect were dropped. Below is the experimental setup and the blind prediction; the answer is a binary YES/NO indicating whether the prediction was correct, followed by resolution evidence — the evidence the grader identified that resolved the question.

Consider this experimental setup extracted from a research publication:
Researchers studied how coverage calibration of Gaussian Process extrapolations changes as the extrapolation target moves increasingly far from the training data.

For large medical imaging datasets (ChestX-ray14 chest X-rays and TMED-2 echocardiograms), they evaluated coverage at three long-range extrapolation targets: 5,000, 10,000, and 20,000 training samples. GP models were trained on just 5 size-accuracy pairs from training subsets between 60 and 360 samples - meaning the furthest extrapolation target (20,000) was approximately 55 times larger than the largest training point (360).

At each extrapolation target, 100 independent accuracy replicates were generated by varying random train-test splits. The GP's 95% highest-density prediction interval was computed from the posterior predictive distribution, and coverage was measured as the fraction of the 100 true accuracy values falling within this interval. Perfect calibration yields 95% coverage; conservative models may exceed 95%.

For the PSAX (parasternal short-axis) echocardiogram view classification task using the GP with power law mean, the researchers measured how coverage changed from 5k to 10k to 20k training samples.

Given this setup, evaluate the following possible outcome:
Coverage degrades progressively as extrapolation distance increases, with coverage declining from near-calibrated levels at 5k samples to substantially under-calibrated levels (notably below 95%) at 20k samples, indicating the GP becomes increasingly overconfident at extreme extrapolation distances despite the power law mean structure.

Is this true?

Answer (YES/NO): NO